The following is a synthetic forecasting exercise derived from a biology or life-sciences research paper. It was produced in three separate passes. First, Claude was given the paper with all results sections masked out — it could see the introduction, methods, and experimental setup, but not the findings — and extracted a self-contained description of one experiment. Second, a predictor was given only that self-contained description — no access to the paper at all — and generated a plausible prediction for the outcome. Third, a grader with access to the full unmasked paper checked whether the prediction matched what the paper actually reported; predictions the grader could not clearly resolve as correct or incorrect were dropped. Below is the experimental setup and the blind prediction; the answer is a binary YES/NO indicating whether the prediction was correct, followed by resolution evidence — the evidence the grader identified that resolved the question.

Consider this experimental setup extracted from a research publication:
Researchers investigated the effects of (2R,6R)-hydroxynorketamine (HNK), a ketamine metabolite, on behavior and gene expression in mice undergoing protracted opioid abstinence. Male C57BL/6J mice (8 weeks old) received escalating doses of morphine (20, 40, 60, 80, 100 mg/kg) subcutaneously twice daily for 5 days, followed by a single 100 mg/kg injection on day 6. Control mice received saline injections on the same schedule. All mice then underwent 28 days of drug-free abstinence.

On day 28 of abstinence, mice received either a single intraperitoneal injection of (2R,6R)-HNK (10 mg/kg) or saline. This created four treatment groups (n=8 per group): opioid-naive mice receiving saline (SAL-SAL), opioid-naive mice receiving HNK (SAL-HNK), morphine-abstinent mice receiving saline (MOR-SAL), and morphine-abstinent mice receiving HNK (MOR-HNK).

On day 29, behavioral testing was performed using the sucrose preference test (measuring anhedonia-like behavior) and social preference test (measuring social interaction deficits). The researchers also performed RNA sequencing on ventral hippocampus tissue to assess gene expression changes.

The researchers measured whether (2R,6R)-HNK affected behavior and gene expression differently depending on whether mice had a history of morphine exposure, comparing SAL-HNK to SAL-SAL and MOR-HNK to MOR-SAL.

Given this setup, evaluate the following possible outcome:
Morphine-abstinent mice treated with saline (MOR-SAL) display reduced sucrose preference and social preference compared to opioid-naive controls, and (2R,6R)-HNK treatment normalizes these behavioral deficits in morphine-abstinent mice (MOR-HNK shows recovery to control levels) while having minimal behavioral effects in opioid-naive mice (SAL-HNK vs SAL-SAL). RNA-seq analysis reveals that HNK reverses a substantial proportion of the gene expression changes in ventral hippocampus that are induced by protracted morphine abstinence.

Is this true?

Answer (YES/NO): YES